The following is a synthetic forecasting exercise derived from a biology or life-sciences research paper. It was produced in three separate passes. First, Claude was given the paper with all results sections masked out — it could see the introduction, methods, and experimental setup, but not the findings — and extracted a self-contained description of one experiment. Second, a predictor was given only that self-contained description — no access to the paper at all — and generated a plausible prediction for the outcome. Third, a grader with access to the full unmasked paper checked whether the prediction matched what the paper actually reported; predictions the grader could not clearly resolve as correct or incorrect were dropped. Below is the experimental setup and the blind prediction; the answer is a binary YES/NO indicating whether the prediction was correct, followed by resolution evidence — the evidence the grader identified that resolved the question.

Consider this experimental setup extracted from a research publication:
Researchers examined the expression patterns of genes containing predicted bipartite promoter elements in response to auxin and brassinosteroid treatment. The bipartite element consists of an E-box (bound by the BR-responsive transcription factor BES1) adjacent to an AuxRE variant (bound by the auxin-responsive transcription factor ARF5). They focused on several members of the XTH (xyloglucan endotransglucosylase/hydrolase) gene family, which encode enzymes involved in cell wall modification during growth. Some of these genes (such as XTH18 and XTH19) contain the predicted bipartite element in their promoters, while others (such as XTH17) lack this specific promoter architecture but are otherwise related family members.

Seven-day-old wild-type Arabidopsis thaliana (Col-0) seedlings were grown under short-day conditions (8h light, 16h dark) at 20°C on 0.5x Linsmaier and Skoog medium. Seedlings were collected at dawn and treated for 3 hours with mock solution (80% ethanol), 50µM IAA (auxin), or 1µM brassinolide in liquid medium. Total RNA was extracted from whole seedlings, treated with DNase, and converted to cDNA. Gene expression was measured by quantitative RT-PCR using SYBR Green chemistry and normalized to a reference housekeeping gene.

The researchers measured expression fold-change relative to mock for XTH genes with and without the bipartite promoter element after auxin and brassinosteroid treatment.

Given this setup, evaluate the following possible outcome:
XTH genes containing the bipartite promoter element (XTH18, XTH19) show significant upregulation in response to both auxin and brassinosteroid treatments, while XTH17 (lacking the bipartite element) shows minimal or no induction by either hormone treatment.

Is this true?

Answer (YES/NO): NO